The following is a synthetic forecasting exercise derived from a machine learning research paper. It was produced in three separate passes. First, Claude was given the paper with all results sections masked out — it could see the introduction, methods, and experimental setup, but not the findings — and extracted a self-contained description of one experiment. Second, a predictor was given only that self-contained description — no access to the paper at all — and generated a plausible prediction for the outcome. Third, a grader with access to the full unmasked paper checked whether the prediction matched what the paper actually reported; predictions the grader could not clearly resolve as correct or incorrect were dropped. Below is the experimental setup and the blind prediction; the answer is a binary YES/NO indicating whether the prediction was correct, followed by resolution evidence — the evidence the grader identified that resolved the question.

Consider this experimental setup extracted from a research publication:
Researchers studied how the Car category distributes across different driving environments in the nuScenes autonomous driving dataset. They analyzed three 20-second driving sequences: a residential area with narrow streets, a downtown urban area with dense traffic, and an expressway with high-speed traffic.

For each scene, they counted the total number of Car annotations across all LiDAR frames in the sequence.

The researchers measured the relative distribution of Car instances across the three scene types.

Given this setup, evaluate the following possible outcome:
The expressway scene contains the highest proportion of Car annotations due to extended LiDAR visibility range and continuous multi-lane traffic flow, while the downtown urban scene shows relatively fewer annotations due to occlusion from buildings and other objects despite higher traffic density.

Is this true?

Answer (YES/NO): YES